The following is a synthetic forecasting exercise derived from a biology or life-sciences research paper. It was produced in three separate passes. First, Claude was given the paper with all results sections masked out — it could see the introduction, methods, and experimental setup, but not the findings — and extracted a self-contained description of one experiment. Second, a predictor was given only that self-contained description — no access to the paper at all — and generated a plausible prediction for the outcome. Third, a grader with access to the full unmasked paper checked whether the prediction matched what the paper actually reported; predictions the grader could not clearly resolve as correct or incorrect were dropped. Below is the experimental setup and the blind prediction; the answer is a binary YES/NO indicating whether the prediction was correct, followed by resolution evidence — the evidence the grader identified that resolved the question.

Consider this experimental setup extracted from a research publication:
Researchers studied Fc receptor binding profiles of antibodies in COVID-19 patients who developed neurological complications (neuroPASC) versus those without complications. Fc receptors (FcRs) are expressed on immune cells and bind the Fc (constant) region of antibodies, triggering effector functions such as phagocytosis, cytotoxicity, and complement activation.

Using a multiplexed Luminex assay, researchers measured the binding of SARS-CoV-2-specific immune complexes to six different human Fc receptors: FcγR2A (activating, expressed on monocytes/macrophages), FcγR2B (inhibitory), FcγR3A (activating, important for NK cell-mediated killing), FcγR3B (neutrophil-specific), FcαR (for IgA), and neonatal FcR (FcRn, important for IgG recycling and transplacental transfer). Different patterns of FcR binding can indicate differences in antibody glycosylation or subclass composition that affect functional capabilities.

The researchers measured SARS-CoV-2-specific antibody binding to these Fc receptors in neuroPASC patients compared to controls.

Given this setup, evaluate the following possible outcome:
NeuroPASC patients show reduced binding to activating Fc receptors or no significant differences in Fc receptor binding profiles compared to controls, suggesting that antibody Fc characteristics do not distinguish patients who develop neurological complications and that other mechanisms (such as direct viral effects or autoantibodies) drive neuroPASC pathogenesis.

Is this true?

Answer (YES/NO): NO